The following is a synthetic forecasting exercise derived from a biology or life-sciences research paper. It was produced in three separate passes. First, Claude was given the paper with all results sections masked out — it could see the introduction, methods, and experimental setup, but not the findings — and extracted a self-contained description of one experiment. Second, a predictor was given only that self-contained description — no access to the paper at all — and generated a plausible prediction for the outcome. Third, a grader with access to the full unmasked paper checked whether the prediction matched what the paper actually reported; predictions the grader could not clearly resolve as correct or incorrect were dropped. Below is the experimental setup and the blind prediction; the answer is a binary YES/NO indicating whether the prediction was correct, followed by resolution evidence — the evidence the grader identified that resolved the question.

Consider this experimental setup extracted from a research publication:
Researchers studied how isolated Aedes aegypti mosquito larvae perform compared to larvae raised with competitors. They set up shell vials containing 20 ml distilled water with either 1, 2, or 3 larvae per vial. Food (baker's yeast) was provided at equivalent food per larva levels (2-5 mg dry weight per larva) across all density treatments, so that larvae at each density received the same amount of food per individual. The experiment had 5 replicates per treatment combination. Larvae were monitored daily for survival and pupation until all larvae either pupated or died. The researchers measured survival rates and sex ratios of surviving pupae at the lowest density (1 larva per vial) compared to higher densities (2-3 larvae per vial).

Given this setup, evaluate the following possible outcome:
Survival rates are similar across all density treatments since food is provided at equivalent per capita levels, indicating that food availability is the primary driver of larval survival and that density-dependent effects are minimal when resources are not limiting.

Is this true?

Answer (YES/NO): NO